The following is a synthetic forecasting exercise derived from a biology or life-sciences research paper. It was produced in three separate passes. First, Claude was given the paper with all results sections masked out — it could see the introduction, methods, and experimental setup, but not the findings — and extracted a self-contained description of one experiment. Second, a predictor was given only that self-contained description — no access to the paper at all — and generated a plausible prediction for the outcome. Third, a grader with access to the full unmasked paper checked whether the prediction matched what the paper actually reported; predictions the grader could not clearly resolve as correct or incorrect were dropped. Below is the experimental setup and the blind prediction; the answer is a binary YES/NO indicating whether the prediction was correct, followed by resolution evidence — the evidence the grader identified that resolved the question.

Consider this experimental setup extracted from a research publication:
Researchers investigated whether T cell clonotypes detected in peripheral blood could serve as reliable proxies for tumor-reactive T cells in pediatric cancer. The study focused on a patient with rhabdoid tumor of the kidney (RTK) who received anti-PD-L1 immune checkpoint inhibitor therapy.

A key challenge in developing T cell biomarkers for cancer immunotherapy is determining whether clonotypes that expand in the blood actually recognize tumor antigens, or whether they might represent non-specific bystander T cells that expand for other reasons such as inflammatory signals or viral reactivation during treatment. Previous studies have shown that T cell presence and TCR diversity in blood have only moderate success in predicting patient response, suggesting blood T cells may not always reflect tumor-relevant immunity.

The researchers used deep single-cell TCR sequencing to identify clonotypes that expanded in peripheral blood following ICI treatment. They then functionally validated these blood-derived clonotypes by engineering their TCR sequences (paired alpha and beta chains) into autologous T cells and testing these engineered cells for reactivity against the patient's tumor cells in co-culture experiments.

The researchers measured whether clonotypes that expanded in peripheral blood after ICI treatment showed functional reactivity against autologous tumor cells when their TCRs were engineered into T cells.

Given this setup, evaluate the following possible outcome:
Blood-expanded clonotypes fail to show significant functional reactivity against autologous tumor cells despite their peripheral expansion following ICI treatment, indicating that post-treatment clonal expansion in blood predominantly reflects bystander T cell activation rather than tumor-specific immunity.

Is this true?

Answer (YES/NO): NO